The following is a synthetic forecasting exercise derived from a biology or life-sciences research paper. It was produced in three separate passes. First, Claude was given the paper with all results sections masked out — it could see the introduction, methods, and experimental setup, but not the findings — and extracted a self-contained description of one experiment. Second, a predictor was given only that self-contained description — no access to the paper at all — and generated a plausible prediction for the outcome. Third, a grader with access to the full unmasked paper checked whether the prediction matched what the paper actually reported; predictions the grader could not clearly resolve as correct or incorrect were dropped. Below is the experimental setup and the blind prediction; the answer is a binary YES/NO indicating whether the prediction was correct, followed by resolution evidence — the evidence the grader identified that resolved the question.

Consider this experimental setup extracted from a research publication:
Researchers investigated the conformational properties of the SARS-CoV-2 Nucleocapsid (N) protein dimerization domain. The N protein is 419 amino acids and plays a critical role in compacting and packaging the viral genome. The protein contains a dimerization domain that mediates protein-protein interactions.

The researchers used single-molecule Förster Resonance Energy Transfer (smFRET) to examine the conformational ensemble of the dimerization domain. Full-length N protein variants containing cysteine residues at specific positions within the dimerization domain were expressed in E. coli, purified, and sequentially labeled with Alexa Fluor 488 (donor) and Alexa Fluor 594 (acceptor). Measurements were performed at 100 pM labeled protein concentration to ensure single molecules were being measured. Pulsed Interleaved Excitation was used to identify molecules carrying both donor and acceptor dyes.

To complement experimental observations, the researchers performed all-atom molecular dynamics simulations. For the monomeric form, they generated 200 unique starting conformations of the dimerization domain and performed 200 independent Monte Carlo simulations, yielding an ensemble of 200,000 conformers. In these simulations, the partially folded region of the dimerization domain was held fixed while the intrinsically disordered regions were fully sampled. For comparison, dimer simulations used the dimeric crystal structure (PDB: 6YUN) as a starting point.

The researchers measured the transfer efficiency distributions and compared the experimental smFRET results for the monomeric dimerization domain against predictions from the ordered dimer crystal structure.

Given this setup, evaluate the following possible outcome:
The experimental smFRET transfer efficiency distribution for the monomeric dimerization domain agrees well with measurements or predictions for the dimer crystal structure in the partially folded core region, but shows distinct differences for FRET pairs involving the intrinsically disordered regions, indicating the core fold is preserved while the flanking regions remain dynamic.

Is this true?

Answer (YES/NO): NO